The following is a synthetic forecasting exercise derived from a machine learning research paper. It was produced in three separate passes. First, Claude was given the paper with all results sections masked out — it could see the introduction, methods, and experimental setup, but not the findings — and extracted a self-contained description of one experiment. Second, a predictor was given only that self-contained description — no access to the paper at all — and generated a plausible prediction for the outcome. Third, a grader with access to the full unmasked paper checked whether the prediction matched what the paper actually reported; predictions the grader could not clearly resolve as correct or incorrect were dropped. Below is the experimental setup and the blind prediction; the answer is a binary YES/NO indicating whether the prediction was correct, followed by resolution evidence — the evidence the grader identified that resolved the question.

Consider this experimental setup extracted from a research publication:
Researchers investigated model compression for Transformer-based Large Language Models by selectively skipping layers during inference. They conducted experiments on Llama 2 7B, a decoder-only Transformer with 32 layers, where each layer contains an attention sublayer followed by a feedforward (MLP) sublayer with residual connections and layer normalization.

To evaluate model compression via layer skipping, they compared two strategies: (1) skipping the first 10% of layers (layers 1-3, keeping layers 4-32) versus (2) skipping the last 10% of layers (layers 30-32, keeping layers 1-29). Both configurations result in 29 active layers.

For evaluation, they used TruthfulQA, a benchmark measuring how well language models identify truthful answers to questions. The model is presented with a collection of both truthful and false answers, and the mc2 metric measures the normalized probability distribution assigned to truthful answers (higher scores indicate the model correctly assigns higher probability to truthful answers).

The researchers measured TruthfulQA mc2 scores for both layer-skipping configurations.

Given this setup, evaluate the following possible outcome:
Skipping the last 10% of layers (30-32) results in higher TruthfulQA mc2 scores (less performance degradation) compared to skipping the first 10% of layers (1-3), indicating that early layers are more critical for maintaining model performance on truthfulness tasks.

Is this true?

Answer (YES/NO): NO